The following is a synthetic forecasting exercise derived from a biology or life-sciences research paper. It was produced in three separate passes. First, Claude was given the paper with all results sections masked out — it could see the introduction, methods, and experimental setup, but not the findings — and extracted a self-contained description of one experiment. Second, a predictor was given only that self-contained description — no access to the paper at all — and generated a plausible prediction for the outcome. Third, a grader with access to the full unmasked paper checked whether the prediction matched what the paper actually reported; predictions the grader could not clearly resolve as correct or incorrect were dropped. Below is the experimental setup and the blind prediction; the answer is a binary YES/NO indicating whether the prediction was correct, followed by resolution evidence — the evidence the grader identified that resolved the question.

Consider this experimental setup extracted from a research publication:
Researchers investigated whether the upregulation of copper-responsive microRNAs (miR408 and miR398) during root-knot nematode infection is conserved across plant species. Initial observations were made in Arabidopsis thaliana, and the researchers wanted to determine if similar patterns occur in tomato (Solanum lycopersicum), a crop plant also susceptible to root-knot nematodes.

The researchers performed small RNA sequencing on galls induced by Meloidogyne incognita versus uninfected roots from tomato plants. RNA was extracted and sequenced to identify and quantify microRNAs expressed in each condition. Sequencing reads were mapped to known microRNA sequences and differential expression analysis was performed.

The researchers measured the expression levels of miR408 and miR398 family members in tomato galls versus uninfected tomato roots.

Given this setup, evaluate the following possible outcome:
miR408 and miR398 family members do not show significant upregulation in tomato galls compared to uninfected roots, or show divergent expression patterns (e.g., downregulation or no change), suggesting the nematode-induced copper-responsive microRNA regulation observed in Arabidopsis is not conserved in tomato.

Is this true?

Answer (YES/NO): NO